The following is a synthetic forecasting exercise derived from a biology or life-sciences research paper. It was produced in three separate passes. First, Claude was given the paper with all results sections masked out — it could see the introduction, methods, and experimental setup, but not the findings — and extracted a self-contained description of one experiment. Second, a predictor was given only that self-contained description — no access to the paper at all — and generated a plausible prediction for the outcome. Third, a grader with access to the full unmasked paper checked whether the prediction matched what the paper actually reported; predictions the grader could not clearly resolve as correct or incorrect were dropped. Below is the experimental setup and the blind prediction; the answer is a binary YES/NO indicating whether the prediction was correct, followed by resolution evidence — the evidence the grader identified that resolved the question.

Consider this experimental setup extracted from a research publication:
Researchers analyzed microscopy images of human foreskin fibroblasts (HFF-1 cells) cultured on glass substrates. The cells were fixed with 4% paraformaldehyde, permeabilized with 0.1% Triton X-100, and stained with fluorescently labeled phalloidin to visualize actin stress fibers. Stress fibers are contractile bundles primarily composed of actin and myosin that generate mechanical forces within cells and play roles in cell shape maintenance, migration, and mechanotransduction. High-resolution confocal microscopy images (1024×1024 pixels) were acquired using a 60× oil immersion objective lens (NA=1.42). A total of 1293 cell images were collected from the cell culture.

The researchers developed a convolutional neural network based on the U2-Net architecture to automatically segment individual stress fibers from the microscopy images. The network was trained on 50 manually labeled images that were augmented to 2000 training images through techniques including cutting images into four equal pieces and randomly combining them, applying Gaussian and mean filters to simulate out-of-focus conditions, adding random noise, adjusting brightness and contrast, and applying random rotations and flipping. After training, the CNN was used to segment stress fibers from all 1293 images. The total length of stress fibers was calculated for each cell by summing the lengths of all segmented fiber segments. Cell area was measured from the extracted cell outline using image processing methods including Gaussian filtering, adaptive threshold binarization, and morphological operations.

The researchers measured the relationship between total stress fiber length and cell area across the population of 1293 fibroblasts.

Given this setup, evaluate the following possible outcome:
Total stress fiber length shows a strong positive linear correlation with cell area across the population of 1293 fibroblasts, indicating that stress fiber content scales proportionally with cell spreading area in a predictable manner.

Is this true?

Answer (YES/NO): YES